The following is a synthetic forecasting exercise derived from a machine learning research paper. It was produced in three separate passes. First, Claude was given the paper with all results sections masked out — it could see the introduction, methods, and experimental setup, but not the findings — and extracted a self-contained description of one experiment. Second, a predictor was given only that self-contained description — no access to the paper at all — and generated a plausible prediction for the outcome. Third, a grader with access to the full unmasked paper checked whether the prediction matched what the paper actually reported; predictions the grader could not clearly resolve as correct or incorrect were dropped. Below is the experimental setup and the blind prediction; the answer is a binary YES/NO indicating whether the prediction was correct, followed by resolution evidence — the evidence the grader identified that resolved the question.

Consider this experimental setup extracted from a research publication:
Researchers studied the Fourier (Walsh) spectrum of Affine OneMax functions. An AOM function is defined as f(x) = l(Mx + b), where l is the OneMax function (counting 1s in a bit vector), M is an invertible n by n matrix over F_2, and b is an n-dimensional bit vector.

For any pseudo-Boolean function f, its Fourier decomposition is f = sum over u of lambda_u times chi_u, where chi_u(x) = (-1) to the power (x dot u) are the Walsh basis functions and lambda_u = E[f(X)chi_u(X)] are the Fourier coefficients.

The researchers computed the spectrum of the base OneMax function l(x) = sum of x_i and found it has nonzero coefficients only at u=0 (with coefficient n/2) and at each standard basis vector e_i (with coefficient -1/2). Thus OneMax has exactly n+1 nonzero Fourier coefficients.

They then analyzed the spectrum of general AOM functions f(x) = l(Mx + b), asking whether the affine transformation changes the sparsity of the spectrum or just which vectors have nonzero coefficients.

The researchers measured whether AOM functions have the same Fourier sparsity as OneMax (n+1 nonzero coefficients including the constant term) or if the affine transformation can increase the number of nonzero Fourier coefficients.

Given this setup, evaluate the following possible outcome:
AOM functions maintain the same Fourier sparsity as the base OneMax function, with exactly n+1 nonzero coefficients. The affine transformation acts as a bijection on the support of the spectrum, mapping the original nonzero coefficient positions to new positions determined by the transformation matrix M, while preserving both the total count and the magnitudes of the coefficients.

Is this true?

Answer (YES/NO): YES